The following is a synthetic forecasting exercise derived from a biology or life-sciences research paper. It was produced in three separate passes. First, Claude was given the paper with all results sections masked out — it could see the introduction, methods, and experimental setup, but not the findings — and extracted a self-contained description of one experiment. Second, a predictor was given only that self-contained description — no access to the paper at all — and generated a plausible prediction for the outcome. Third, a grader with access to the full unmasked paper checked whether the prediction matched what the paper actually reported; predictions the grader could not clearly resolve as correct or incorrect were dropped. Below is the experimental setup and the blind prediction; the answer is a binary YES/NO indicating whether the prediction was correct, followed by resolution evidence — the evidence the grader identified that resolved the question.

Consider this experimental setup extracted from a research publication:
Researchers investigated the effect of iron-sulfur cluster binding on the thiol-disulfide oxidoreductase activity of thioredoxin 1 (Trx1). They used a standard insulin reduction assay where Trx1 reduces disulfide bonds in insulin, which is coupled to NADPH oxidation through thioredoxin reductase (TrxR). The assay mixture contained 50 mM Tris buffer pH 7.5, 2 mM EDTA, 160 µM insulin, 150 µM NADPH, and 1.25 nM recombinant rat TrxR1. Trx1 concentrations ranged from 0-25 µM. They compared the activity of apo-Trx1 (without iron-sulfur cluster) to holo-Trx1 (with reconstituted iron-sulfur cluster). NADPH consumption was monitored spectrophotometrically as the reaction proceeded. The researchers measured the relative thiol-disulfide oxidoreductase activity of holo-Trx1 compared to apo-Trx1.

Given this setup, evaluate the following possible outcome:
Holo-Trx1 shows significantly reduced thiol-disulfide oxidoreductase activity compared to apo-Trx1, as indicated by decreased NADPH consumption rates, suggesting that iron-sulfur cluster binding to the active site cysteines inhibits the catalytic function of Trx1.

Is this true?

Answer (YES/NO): YES